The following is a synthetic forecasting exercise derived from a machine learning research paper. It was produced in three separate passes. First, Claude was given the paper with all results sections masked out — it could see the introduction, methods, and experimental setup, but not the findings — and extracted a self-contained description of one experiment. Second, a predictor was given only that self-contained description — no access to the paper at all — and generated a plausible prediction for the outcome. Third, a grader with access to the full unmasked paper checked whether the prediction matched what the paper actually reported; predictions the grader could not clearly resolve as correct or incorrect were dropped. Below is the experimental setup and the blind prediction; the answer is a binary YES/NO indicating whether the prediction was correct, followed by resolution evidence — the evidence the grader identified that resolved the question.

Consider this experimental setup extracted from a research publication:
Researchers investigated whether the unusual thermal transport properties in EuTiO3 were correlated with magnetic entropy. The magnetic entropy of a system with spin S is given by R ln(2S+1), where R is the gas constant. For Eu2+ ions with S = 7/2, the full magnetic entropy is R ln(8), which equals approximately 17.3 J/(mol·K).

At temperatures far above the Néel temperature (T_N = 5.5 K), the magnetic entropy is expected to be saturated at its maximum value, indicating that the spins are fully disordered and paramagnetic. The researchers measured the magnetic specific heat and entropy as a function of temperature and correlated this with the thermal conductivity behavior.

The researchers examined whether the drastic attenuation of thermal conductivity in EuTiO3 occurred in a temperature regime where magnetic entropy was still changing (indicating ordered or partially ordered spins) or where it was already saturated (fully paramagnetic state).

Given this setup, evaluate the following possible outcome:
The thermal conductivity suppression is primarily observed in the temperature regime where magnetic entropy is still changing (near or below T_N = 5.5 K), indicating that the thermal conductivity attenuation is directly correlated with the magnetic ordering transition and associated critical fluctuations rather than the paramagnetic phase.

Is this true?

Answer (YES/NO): NO